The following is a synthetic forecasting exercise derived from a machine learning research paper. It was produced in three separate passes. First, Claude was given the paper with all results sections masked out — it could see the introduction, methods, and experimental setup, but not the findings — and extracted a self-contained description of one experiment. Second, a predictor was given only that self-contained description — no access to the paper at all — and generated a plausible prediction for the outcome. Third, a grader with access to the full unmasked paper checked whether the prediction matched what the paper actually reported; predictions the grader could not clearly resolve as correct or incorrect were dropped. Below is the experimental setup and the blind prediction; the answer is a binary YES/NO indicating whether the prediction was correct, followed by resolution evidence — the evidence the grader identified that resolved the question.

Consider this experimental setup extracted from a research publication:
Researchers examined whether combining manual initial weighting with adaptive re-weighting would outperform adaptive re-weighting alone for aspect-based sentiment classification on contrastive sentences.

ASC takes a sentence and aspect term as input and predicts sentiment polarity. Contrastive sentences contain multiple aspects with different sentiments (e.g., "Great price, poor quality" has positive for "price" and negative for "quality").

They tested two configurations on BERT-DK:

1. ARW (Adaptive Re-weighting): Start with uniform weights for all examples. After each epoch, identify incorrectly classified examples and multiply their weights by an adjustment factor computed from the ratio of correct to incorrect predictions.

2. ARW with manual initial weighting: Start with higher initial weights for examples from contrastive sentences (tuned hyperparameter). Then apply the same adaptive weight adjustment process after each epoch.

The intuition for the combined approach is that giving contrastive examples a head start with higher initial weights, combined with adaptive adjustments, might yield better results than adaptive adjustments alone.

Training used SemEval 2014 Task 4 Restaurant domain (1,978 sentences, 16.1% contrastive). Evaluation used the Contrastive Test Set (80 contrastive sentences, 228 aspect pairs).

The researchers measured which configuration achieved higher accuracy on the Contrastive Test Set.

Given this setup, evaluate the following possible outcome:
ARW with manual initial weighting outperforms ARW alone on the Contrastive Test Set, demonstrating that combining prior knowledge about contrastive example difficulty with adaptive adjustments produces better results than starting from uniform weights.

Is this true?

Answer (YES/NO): YES